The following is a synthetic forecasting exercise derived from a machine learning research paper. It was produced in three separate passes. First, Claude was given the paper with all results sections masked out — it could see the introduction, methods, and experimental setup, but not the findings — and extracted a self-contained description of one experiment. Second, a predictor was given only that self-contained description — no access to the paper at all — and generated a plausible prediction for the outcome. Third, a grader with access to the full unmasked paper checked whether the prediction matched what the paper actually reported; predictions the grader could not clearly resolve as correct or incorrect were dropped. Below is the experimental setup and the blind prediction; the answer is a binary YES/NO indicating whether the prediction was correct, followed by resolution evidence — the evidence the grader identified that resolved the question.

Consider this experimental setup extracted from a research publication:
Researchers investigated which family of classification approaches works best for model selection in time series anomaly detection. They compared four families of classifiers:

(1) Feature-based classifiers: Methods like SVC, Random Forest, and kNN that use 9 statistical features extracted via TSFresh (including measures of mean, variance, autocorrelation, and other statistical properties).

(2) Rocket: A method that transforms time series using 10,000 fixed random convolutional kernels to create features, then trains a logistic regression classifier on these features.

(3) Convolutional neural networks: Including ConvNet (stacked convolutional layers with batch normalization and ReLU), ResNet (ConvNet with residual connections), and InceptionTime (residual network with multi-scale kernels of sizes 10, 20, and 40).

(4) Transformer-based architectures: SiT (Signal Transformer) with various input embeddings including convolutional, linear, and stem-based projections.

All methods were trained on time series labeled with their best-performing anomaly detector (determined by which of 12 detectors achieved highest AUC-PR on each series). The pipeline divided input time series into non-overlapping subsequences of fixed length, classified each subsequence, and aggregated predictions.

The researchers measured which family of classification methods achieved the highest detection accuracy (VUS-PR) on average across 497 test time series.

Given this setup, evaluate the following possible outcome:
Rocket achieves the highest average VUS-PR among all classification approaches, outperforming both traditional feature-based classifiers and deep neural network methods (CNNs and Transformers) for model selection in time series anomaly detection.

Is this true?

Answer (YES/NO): NO